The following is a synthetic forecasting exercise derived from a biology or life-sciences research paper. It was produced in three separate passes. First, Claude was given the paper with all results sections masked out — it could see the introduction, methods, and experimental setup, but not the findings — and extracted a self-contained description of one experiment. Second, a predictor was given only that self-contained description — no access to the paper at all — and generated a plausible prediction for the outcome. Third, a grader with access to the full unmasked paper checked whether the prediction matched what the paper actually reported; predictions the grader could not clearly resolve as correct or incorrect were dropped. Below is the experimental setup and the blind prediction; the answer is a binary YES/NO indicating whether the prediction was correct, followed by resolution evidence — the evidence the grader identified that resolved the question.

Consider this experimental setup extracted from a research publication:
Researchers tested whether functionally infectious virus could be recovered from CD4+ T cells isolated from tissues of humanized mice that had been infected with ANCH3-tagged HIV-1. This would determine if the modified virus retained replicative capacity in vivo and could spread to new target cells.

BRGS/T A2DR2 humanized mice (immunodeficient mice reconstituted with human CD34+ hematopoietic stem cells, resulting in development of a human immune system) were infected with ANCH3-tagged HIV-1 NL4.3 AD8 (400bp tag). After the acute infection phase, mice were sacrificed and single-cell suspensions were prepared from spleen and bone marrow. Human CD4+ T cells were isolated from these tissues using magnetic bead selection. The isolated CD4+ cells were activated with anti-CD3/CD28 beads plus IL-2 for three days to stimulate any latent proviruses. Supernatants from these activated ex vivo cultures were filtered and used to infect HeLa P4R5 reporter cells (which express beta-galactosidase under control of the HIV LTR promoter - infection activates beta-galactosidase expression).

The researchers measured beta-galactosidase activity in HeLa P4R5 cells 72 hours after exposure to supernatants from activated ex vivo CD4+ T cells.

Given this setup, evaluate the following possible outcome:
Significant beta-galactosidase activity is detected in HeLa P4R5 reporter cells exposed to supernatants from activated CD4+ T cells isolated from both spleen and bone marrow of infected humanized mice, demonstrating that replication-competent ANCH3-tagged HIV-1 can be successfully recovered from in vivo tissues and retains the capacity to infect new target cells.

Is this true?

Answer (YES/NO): YES